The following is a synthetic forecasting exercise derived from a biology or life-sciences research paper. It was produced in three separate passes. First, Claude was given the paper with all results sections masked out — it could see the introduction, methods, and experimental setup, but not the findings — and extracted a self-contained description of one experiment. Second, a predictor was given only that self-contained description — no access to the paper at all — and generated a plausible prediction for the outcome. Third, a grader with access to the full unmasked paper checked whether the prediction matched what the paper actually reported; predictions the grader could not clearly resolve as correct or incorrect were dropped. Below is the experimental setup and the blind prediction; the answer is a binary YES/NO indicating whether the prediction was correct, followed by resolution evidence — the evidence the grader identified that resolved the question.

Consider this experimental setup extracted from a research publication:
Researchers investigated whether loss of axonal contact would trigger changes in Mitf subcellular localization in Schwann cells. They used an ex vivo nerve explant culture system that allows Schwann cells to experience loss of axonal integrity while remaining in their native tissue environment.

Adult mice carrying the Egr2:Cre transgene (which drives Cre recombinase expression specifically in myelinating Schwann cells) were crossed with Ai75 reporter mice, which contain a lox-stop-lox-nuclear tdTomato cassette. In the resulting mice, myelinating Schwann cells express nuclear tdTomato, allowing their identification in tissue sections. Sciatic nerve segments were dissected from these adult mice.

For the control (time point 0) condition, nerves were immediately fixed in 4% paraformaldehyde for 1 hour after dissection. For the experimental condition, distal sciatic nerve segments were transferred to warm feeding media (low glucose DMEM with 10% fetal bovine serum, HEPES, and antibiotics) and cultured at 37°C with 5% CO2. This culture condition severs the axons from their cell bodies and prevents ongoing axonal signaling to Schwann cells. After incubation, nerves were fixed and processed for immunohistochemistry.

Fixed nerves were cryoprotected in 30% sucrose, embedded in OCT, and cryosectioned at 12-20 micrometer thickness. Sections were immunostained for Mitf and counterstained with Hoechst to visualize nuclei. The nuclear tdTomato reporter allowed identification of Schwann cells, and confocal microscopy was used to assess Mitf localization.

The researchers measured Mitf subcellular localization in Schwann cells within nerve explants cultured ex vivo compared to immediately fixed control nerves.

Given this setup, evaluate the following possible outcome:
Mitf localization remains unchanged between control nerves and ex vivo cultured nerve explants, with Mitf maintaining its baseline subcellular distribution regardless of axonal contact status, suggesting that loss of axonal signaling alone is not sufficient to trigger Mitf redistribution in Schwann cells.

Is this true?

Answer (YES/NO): NO